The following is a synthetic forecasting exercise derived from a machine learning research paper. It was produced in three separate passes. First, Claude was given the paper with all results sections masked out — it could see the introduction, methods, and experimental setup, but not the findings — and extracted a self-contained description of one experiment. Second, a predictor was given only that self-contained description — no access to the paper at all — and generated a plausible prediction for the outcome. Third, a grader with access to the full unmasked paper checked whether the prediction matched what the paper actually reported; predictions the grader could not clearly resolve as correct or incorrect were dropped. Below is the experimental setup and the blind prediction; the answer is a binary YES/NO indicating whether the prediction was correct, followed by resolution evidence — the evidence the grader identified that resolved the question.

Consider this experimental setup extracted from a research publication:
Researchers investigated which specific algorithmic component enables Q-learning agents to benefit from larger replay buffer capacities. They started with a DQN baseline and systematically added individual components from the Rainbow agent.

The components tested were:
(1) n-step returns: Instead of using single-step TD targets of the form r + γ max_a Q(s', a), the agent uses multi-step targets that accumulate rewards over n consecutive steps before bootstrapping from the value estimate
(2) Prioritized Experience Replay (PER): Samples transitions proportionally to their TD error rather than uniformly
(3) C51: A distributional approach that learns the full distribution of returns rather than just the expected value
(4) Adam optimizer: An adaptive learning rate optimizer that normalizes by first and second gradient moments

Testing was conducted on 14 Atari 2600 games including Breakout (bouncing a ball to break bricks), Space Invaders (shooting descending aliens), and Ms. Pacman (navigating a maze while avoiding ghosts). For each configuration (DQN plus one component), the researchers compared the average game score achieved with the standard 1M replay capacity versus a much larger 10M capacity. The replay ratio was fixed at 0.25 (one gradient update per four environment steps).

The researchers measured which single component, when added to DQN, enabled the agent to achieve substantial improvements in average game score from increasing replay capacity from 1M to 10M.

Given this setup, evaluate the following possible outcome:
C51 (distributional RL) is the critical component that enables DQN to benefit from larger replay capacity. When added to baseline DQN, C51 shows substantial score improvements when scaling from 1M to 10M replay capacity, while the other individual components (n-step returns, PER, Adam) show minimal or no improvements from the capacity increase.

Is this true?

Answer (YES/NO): NO